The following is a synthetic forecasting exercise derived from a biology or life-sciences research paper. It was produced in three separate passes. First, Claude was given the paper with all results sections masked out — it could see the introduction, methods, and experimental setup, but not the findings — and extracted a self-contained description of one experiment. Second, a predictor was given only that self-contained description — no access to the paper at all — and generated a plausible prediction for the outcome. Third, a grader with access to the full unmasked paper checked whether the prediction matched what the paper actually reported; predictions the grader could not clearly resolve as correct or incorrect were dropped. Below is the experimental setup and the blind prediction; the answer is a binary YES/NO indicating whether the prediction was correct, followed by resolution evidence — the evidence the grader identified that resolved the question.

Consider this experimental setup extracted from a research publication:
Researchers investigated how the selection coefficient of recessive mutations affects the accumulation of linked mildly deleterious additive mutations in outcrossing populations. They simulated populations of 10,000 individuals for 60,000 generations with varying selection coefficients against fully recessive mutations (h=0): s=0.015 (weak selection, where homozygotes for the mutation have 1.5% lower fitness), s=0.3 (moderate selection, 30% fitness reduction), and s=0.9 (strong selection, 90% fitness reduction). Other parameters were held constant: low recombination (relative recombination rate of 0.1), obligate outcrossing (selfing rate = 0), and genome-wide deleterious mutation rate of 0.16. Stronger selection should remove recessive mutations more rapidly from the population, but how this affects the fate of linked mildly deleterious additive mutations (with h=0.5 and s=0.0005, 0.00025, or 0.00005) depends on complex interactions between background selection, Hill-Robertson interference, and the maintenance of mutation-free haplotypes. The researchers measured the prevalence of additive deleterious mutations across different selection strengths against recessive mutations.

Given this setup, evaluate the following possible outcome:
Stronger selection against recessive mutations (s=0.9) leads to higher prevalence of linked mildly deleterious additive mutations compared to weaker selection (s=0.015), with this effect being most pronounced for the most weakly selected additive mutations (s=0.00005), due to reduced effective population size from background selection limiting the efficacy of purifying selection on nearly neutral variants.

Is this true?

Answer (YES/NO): NO